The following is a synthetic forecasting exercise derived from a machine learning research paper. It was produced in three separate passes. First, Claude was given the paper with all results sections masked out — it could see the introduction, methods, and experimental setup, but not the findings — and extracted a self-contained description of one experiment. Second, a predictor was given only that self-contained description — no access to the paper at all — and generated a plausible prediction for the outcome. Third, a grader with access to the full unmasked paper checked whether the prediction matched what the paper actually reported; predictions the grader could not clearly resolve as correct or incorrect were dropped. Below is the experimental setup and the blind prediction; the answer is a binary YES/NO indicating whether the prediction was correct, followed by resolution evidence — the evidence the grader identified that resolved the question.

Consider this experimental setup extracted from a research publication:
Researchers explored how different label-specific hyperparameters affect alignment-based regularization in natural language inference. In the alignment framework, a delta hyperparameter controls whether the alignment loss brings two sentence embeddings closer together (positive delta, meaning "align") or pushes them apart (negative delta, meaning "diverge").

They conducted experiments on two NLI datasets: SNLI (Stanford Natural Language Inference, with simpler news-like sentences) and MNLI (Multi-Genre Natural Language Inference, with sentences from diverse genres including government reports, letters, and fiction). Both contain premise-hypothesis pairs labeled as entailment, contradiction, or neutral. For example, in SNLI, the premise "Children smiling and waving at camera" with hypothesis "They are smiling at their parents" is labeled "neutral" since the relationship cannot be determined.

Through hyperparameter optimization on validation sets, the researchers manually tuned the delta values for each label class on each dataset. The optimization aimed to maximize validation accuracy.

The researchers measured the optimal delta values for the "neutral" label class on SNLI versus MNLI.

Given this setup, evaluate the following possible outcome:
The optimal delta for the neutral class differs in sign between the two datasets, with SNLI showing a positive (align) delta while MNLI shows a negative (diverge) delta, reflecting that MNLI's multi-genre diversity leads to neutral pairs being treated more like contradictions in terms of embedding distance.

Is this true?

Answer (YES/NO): NO